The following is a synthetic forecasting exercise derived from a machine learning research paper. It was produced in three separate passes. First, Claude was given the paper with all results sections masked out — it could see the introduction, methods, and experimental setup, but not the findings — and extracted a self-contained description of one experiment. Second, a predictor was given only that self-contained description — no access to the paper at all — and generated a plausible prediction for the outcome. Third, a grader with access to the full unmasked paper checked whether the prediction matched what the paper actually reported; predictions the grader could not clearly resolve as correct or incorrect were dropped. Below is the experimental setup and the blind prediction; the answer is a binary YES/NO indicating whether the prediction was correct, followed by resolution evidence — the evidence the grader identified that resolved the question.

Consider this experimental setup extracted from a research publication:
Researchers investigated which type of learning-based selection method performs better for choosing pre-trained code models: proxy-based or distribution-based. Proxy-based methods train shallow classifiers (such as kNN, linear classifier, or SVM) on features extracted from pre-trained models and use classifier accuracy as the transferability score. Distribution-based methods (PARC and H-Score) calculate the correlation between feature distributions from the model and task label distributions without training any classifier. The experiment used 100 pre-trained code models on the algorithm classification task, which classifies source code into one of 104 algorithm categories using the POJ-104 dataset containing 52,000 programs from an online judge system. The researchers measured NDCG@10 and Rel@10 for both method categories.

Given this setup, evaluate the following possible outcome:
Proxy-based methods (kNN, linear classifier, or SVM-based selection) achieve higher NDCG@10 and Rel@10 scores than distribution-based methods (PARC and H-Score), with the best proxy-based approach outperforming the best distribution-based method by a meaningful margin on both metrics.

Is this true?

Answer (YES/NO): NO